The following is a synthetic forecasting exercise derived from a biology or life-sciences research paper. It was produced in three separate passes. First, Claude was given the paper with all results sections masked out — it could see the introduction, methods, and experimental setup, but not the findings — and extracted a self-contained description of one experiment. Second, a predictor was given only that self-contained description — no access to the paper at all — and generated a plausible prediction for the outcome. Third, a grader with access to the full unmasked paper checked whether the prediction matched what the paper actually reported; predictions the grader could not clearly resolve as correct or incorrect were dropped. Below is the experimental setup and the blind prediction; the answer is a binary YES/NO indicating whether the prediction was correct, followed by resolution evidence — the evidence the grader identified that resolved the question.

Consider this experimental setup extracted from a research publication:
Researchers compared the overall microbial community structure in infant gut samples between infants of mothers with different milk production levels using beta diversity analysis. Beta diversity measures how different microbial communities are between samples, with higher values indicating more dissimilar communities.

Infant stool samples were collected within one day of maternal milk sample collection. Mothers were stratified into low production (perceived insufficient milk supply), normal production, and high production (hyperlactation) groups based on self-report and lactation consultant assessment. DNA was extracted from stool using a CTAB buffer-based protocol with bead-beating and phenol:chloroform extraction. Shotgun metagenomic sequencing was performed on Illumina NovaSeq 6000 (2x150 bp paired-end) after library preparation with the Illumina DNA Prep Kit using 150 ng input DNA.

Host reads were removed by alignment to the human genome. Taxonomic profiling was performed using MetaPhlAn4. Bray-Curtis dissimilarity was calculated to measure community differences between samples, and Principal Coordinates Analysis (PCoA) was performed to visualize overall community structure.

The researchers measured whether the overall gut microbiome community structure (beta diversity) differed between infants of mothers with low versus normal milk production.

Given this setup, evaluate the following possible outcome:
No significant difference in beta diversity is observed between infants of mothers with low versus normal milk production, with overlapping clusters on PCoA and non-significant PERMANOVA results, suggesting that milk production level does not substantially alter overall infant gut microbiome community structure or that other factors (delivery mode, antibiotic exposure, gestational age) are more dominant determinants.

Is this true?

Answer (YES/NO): YES